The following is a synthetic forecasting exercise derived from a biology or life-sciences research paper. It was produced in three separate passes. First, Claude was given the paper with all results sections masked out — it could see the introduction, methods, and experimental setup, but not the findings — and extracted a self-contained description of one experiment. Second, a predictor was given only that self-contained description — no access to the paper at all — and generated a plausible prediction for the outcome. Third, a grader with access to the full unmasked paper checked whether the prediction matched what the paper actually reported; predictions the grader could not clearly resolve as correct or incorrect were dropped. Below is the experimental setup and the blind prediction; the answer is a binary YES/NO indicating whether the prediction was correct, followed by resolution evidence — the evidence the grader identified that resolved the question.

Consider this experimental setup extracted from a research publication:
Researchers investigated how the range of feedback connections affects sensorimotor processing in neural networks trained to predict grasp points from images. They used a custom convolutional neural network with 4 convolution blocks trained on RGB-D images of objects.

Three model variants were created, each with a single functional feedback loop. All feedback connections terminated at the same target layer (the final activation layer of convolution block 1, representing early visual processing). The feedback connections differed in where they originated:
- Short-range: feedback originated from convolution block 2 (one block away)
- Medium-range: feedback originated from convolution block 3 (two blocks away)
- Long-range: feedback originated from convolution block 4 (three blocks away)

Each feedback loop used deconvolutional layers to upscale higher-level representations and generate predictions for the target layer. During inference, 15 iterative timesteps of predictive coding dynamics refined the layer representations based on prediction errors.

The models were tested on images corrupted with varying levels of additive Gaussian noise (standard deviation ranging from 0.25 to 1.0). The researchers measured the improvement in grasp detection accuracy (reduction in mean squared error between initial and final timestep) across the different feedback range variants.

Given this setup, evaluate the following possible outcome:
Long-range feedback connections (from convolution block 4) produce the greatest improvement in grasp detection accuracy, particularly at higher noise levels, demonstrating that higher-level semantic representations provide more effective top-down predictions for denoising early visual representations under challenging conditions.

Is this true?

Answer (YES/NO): NO